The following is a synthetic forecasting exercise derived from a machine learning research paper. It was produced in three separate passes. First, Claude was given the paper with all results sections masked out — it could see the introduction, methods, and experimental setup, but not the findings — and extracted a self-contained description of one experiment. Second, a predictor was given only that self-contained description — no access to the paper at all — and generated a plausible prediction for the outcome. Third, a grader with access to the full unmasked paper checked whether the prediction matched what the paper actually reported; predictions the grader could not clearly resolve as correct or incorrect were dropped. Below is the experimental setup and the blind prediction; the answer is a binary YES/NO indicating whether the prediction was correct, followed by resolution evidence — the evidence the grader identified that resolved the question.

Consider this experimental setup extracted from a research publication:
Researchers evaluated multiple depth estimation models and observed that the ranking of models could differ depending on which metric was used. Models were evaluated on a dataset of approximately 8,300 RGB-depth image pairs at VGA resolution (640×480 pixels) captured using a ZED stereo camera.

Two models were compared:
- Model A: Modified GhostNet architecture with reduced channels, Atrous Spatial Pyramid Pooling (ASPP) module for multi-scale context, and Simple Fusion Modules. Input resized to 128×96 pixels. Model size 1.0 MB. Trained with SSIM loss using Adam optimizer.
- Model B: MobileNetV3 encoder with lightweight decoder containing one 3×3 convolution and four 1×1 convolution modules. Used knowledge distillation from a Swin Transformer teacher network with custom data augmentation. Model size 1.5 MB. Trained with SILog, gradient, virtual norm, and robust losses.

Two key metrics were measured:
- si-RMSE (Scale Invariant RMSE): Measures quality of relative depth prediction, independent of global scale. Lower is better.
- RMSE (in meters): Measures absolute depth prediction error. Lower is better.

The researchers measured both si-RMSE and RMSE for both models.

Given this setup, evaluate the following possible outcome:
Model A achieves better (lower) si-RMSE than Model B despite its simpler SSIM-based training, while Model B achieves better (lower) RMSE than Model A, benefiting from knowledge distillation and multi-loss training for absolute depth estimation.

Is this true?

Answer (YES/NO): YES